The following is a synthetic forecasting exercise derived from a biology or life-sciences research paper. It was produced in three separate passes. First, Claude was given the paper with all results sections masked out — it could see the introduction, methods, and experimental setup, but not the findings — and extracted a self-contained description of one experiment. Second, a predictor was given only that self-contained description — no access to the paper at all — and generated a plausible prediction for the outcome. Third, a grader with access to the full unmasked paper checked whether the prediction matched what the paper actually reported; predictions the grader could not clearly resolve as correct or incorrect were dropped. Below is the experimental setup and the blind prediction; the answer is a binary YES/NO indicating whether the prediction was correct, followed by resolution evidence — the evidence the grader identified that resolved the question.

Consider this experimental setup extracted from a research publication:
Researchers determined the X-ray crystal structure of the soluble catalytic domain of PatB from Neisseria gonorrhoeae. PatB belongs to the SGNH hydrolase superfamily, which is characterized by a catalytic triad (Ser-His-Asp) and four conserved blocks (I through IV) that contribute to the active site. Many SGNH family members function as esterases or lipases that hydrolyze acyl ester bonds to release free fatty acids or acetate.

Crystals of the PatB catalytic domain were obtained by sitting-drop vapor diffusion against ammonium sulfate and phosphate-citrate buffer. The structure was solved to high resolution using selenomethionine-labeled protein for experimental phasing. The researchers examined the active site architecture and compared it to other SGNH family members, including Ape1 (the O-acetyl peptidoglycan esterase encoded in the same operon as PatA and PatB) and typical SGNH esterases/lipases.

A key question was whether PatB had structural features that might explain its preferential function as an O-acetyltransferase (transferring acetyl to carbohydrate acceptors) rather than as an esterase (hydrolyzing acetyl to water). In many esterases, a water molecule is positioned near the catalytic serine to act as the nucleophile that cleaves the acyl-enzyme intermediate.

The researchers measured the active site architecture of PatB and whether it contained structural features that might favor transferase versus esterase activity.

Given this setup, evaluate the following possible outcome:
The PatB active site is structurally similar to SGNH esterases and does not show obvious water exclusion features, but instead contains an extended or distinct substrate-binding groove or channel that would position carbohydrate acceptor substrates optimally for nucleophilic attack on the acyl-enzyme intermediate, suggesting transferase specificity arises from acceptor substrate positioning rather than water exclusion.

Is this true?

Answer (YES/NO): NO